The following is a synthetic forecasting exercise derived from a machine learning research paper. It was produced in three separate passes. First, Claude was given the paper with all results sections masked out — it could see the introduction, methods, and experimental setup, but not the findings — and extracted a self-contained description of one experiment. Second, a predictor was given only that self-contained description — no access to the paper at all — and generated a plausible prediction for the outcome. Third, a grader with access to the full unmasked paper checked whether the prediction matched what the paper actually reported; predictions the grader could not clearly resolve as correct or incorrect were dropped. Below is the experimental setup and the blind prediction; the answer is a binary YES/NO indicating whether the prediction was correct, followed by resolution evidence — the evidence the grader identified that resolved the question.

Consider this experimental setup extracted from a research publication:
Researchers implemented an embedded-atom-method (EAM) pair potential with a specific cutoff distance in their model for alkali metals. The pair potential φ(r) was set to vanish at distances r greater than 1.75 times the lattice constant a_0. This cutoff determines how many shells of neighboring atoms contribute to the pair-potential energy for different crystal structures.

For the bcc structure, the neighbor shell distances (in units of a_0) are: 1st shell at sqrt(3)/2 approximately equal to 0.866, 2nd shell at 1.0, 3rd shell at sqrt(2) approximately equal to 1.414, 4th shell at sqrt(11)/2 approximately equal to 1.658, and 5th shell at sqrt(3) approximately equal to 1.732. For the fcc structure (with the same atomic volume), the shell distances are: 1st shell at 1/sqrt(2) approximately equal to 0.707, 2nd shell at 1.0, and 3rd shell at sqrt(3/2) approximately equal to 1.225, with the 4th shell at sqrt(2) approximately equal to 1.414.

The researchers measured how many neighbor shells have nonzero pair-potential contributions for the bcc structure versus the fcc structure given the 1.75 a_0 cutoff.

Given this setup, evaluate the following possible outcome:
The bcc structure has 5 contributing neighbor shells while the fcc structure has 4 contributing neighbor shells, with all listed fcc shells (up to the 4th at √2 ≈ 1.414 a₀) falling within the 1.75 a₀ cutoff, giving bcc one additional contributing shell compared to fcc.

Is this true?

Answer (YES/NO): NO